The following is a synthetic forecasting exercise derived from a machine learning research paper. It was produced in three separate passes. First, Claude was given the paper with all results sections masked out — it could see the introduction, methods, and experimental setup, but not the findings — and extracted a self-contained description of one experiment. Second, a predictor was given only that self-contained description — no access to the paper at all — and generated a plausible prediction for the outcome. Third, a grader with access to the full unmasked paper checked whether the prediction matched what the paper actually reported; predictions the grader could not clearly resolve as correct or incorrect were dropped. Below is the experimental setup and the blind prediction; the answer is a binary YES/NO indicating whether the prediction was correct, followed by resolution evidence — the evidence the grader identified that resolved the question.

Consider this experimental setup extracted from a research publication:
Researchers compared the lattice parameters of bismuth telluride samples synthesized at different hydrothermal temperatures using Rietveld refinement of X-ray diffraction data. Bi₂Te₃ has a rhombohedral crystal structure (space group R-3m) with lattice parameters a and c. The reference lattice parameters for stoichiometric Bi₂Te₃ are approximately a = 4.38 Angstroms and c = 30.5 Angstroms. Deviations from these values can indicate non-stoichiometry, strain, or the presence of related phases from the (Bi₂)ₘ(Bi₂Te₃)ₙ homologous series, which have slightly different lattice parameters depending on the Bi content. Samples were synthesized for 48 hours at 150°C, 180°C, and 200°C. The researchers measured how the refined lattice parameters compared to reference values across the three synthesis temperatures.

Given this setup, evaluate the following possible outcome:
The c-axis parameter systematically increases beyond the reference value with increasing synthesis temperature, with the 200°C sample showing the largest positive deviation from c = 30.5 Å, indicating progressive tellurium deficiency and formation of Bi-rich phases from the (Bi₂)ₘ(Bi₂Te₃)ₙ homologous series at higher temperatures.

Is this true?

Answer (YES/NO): NO